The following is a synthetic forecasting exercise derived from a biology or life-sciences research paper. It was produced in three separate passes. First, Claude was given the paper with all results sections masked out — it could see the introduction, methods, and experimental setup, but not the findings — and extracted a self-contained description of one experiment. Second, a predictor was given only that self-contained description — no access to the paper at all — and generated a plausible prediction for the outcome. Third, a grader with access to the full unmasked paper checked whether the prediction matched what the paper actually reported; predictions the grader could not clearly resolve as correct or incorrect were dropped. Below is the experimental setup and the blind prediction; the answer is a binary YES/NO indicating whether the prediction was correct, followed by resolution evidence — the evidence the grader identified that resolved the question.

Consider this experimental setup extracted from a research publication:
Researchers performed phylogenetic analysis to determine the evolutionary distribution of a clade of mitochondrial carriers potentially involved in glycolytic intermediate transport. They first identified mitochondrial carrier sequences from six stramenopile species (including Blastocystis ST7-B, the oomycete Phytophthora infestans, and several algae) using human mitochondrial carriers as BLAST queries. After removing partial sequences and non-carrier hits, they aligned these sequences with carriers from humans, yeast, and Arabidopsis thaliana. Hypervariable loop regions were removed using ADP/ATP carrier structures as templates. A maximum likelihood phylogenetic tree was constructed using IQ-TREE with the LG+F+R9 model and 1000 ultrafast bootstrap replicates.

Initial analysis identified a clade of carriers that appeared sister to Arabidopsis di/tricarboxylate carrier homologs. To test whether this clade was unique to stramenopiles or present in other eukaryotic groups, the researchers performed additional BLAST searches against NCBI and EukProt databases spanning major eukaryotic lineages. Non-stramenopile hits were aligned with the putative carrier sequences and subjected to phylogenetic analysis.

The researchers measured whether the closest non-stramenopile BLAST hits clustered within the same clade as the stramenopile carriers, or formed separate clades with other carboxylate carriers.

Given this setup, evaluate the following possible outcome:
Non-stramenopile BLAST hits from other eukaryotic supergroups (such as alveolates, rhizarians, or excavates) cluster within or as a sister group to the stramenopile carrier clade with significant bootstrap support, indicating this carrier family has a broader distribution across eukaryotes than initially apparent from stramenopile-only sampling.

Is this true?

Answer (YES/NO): NO